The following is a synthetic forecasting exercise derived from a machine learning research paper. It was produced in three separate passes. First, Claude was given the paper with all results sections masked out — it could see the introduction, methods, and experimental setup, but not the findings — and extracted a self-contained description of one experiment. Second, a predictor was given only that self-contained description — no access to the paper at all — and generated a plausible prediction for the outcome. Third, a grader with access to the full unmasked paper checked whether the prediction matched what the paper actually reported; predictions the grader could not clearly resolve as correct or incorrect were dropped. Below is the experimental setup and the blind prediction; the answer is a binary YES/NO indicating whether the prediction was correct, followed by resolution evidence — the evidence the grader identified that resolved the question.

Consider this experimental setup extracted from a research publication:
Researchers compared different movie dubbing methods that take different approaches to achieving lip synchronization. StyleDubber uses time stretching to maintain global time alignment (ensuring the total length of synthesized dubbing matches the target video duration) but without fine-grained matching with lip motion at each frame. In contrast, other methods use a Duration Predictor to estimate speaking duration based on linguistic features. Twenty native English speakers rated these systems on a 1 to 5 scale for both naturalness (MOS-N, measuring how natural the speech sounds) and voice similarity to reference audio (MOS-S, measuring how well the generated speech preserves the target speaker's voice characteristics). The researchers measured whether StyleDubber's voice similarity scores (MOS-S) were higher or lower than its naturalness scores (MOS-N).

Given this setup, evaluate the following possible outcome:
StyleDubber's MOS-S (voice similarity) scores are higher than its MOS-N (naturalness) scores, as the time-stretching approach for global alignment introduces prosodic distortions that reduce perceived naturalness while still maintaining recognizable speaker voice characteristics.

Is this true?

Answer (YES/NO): YES